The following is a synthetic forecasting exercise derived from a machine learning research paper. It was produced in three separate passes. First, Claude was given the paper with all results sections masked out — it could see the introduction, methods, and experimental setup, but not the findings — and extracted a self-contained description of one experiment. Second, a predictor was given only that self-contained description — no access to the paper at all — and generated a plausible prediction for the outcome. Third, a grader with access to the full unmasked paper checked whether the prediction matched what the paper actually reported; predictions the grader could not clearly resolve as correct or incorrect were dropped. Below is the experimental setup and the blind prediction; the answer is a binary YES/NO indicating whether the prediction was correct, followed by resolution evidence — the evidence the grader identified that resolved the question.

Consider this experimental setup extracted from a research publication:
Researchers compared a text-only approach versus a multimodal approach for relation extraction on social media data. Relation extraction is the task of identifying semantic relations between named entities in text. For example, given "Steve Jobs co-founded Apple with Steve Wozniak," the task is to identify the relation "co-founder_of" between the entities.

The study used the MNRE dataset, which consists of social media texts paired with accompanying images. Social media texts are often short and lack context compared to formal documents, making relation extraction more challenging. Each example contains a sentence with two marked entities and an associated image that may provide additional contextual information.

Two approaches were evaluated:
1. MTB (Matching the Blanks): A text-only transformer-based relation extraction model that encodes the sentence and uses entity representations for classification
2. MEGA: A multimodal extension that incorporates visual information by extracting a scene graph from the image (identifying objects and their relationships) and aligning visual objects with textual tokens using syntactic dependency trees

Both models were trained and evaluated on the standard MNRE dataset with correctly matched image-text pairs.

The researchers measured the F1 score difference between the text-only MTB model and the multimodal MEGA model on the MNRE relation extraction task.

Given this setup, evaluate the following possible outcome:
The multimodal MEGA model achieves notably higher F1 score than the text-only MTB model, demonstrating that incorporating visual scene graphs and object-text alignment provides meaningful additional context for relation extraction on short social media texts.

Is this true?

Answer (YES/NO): NO